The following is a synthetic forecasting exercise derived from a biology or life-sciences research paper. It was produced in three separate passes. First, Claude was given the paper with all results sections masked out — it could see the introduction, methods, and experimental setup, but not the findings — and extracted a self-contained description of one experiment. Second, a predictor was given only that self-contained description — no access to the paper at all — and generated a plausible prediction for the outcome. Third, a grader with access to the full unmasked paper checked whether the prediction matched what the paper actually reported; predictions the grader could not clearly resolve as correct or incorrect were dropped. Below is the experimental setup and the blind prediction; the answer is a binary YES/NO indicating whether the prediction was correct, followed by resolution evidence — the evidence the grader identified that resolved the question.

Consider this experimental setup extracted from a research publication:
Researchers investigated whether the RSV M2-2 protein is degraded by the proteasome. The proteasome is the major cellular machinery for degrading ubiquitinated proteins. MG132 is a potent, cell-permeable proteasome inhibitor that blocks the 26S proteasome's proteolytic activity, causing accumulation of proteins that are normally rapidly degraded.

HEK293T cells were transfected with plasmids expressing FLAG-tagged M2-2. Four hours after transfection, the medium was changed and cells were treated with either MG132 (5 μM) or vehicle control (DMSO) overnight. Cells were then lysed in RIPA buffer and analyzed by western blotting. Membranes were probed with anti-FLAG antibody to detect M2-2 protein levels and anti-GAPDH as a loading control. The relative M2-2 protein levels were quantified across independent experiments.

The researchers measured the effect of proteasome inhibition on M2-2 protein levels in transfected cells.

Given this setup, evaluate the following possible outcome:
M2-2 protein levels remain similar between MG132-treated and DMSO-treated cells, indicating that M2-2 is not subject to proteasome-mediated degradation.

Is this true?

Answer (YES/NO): NO